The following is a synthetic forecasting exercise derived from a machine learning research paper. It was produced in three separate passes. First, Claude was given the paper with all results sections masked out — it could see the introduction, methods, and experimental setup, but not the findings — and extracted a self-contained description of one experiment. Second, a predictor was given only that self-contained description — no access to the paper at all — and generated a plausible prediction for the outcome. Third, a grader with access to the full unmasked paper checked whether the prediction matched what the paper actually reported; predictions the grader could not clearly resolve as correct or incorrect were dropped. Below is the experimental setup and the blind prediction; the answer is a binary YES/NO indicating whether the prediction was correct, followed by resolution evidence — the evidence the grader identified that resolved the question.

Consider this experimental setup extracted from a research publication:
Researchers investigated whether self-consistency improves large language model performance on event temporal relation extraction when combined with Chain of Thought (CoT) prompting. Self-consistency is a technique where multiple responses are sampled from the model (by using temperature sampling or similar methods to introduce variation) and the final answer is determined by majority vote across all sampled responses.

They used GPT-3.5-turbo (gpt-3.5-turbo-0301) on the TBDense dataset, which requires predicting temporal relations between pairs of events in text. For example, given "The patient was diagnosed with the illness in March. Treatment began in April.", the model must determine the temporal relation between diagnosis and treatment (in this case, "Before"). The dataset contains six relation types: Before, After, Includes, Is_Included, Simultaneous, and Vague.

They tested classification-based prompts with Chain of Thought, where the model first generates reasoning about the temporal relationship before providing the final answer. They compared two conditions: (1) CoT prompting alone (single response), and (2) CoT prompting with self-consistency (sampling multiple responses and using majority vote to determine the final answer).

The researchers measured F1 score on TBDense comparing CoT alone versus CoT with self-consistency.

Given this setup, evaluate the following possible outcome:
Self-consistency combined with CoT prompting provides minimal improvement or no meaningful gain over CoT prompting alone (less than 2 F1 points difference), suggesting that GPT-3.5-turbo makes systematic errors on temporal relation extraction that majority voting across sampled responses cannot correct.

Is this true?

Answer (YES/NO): NO